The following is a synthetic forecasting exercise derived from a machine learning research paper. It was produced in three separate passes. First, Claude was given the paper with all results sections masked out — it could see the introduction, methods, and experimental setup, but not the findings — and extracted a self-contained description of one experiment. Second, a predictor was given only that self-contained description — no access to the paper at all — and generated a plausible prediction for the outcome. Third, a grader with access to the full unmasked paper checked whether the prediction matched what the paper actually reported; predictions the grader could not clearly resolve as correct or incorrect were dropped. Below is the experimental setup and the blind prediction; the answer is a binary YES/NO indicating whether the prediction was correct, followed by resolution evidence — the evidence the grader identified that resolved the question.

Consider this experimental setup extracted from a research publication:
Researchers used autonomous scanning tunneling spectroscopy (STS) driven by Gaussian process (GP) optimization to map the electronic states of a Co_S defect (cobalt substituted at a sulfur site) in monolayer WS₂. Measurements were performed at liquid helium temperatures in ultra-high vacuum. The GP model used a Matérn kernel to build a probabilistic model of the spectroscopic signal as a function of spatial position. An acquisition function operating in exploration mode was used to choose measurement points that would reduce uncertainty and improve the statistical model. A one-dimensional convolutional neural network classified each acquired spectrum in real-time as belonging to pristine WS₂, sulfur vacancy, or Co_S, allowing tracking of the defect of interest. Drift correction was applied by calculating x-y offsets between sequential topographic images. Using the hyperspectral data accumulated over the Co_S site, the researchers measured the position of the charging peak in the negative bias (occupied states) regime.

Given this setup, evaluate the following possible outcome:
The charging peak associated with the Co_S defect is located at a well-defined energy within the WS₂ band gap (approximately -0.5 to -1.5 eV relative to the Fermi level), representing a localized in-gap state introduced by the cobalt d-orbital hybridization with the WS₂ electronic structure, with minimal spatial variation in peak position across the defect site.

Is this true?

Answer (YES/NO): NO